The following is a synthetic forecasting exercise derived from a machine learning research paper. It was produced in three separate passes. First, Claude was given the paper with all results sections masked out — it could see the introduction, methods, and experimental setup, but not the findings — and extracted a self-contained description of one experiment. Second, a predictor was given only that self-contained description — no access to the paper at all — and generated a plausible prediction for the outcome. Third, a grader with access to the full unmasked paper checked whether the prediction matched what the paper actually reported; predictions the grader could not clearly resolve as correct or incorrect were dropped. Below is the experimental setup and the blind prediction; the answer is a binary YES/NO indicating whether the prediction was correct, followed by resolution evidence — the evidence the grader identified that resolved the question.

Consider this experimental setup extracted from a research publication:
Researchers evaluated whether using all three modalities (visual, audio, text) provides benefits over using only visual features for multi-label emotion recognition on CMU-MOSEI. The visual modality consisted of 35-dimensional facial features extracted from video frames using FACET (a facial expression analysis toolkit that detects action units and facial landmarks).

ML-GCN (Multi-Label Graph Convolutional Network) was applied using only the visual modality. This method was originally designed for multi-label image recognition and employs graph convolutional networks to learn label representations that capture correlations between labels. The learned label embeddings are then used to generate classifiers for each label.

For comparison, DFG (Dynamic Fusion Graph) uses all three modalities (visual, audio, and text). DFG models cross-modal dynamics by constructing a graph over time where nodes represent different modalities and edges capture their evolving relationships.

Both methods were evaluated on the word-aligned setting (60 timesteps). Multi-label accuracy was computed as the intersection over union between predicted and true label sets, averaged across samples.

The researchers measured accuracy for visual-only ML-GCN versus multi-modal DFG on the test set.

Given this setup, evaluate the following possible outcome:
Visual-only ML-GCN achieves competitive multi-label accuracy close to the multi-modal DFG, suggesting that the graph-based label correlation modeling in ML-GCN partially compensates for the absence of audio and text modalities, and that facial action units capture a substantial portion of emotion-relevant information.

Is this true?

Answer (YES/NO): YES